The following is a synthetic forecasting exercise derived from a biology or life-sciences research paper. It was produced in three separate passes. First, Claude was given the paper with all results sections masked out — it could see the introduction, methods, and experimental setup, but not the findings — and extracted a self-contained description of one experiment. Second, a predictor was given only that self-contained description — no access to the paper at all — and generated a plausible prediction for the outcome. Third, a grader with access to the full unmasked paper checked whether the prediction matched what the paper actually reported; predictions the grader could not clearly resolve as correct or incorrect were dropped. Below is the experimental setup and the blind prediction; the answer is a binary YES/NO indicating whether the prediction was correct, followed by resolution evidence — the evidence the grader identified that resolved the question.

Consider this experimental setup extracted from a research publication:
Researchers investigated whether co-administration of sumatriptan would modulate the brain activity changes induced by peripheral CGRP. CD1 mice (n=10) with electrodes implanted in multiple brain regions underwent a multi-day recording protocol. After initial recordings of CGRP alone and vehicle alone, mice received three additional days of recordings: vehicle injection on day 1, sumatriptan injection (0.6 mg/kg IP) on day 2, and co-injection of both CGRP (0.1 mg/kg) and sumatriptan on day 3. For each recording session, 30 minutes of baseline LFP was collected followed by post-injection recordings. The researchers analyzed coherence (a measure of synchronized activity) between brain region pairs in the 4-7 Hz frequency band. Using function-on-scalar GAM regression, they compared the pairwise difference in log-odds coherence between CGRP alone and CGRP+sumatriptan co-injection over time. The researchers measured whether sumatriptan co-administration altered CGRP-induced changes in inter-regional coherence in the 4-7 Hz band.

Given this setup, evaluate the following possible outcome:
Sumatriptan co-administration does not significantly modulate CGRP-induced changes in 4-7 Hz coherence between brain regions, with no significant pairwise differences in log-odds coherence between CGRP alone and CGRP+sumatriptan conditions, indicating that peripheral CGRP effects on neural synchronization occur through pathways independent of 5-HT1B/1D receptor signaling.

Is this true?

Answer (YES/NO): NO